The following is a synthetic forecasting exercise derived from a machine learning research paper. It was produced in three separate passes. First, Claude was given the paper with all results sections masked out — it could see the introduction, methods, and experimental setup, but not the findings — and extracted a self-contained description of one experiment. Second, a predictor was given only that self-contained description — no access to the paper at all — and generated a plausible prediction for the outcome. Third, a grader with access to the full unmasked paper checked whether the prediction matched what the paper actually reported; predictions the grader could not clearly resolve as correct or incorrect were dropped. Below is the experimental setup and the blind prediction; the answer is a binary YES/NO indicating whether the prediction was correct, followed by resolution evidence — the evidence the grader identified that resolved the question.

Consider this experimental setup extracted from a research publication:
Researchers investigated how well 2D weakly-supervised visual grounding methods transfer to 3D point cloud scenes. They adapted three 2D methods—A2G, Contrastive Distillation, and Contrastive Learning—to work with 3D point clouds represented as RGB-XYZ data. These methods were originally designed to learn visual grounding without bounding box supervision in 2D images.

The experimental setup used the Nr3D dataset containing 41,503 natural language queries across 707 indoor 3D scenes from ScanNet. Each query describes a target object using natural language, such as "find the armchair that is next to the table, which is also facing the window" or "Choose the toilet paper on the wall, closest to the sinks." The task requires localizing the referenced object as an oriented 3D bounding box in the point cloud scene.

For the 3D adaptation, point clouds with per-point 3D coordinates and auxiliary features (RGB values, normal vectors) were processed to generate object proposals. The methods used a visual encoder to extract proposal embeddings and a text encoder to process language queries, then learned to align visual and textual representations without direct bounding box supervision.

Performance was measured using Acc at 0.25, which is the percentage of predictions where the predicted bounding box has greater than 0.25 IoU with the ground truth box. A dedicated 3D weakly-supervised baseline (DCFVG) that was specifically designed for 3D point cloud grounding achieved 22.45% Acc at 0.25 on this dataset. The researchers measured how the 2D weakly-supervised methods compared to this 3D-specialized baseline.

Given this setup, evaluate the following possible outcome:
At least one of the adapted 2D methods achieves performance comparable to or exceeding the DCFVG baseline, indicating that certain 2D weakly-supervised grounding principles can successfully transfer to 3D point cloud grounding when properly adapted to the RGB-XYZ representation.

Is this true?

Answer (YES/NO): NO